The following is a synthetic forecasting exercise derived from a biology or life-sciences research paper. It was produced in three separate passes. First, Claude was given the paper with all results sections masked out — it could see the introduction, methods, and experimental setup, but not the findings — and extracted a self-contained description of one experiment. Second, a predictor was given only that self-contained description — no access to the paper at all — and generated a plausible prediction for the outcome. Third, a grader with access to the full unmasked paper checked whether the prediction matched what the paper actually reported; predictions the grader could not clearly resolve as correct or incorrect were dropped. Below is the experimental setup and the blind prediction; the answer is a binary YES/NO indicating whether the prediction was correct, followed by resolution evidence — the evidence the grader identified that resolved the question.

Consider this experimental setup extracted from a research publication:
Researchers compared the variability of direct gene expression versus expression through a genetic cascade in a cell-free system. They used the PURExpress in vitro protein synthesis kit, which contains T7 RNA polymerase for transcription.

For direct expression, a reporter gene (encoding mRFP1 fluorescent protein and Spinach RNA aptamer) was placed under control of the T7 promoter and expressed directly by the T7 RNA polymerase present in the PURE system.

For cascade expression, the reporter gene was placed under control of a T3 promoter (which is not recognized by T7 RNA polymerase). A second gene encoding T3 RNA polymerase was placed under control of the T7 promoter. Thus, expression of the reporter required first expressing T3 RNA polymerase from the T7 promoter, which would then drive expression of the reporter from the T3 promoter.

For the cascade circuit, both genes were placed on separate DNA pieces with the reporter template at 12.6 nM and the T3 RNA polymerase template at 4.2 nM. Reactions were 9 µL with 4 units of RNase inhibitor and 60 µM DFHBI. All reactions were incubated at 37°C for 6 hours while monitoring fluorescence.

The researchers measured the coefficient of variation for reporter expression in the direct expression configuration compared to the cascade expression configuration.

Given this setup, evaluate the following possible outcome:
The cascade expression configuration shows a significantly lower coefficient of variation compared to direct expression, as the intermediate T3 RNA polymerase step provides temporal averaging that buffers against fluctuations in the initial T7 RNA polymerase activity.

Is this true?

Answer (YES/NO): NO